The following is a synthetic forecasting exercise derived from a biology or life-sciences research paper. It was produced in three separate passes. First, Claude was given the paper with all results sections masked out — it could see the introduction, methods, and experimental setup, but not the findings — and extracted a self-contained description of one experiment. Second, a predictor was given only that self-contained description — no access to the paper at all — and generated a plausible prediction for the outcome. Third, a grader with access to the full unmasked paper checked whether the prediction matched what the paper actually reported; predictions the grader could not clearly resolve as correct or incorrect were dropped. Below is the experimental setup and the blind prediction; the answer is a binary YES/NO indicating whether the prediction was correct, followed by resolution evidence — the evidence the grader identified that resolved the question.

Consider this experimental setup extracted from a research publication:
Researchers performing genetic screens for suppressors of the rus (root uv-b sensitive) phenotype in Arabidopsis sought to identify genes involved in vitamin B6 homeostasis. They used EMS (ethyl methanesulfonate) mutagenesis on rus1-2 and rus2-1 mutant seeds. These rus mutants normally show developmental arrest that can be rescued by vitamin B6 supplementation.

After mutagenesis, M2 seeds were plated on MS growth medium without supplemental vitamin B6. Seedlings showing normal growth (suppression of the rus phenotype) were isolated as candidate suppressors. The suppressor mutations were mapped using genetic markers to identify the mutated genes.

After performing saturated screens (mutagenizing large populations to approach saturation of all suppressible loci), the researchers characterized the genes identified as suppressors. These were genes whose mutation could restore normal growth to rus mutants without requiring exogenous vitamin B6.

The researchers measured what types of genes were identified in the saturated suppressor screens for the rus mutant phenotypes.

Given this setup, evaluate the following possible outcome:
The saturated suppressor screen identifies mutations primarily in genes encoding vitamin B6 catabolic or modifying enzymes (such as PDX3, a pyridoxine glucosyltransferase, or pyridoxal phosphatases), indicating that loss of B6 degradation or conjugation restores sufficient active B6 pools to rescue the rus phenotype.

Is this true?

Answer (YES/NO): NO